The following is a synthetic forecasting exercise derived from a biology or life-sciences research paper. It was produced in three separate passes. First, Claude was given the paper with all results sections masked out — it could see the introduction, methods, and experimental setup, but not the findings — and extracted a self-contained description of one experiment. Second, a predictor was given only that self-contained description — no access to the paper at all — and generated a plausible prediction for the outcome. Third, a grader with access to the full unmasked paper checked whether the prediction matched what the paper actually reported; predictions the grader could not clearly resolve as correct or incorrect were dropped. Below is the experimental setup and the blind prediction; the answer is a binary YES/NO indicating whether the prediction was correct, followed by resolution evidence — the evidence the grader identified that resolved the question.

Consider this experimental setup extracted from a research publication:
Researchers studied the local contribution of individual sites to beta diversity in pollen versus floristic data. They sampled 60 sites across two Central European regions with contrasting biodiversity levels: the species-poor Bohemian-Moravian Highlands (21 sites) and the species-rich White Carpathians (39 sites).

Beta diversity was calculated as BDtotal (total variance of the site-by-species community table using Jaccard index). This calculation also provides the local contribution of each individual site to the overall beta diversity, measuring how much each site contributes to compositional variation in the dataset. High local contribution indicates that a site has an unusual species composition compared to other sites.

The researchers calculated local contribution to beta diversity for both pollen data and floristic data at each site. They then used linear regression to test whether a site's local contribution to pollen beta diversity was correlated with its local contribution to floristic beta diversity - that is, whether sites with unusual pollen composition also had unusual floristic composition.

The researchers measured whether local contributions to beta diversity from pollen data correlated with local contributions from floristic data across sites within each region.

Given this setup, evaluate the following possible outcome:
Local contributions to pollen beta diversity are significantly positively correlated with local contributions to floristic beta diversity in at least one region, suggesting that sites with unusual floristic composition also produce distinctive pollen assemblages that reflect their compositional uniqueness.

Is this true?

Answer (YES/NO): YES